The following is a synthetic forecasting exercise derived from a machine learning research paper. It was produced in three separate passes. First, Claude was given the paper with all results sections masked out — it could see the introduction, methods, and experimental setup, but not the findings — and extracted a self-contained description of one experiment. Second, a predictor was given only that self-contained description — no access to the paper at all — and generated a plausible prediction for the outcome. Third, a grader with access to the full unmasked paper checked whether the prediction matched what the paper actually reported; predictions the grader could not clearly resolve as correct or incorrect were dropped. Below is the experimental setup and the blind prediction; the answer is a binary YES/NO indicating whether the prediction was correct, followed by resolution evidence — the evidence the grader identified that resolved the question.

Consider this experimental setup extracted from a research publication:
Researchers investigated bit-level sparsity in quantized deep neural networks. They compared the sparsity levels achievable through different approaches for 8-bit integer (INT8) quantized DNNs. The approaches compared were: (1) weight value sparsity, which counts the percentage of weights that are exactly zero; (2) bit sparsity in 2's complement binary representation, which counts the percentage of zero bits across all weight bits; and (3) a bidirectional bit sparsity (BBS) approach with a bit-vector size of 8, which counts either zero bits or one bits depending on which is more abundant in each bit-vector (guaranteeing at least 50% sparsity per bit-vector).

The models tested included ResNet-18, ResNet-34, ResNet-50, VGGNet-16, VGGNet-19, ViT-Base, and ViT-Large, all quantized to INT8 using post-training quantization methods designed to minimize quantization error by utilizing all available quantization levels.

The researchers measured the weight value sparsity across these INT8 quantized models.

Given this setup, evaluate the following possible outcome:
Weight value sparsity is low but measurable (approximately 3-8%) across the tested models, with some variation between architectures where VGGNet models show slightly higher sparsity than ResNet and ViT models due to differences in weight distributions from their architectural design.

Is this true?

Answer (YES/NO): NO